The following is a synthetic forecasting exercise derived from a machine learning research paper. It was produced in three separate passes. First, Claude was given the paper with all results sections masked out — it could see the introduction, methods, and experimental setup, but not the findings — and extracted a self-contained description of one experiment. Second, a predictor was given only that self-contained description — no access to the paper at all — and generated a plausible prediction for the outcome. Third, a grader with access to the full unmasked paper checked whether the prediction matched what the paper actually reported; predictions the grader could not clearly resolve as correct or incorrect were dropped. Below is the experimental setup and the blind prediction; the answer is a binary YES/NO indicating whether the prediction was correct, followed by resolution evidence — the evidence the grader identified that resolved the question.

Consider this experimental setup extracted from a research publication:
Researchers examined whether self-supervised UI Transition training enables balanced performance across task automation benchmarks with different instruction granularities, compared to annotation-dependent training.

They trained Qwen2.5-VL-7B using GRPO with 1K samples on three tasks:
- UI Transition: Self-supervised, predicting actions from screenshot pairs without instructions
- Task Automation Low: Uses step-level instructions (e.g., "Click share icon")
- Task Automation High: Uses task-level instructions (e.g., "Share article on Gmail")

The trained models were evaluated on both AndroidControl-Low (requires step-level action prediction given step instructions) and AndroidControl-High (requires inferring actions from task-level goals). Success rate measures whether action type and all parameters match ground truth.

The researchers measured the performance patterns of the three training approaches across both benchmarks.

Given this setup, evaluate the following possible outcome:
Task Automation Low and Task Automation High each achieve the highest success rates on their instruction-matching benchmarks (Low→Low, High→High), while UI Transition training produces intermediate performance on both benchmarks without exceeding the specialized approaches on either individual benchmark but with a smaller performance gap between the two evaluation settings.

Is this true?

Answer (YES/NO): NO